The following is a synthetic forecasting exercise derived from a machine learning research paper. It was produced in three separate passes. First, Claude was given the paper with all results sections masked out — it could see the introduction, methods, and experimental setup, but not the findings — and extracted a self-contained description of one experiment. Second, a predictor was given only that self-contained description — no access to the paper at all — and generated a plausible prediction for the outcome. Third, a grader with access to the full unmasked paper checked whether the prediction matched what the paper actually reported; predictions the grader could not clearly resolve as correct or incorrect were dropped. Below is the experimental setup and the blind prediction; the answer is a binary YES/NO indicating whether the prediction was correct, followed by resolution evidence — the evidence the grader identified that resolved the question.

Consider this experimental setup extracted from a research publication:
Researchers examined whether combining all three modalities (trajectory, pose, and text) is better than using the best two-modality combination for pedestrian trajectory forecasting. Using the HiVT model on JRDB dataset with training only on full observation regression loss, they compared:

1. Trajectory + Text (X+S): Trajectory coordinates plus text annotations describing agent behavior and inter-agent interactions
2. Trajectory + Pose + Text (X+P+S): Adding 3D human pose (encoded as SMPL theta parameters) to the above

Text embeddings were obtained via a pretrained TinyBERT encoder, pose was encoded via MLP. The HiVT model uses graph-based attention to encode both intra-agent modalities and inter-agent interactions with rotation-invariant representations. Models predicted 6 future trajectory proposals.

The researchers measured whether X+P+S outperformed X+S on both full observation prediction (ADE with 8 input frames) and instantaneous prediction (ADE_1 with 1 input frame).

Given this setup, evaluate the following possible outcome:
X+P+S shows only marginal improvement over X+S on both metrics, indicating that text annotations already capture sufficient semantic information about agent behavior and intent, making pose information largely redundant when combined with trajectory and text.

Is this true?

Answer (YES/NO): NO